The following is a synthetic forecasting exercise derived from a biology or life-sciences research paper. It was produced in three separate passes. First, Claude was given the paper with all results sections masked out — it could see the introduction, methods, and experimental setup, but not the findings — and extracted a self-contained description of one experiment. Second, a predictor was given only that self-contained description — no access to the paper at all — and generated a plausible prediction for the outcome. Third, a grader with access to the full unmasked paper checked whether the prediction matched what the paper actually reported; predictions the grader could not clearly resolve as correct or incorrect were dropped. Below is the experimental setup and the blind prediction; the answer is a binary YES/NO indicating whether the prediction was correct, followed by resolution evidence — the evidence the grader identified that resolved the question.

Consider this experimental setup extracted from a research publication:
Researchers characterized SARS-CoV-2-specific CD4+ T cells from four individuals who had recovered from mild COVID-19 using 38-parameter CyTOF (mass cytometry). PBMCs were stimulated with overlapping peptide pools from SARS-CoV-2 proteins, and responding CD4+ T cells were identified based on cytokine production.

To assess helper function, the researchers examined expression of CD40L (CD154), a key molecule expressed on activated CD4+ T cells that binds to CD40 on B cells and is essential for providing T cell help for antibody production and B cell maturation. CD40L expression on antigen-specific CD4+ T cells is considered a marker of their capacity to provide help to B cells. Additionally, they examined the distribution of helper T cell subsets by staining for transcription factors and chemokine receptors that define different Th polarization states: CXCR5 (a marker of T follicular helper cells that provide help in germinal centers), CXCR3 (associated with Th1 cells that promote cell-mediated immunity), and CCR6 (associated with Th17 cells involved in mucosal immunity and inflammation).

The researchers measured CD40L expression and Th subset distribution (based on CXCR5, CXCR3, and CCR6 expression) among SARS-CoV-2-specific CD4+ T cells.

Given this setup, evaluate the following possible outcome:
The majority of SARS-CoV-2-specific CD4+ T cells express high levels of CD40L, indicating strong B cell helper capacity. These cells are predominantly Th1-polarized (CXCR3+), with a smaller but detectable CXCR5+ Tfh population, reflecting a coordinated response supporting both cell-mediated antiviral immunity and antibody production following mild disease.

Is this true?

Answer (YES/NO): NO